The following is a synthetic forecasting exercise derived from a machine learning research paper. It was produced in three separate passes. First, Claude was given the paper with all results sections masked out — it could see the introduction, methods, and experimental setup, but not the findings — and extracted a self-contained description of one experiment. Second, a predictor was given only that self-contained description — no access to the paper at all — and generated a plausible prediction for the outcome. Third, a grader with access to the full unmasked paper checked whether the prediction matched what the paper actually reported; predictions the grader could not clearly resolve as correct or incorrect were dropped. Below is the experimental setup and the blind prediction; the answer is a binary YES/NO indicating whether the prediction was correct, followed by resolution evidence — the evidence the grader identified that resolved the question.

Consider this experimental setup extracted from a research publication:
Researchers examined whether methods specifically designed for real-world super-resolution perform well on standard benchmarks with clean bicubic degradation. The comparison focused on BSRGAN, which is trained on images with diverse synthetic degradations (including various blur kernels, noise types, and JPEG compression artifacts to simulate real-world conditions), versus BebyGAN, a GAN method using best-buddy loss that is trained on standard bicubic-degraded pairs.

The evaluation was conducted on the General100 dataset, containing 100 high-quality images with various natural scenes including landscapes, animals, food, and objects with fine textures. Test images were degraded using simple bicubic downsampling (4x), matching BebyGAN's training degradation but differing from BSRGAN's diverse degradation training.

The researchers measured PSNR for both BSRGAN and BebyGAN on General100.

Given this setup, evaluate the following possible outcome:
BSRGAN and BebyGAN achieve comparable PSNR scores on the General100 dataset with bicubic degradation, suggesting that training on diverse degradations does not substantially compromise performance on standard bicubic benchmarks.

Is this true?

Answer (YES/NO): NO